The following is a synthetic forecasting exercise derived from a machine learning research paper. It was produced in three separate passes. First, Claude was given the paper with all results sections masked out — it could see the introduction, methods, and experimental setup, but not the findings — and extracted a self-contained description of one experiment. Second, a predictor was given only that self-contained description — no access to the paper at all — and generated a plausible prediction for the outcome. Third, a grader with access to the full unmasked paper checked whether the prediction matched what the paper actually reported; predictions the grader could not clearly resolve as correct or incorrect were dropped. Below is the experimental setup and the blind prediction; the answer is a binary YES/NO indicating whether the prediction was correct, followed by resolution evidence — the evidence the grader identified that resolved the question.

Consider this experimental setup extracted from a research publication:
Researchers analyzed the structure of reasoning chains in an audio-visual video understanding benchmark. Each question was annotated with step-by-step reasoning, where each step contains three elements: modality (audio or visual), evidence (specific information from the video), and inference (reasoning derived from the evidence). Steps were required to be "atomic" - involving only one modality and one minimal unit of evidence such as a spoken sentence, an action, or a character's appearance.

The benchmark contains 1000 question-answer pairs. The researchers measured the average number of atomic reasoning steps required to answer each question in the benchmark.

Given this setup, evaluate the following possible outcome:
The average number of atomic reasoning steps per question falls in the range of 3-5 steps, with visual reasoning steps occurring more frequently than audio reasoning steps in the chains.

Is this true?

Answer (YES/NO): NO